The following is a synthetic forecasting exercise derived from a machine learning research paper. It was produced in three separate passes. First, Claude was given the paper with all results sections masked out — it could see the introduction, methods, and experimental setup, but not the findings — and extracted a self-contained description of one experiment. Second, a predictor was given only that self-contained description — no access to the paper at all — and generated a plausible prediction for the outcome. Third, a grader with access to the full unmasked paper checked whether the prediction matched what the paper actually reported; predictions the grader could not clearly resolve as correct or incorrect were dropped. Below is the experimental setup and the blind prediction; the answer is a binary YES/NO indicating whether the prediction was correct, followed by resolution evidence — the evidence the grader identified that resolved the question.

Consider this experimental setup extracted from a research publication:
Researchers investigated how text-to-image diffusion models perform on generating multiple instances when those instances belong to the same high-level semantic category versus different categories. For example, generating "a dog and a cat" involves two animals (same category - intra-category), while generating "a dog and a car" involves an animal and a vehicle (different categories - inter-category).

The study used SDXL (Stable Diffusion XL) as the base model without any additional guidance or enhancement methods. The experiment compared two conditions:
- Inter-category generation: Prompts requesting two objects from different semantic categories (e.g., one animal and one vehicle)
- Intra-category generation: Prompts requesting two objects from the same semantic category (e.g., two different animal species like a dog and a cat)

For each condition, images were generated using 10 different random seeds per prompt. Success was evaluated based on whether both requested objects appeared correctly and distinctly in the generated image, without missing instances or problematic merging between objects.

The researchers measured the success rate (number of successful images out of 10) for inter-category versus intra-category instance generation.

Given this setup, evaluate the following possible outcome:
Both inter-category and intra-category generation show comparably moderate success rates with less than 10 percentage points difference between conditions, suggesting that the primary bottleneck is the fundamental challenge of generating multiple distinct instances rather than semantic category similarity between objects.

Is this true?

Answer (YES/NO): NO